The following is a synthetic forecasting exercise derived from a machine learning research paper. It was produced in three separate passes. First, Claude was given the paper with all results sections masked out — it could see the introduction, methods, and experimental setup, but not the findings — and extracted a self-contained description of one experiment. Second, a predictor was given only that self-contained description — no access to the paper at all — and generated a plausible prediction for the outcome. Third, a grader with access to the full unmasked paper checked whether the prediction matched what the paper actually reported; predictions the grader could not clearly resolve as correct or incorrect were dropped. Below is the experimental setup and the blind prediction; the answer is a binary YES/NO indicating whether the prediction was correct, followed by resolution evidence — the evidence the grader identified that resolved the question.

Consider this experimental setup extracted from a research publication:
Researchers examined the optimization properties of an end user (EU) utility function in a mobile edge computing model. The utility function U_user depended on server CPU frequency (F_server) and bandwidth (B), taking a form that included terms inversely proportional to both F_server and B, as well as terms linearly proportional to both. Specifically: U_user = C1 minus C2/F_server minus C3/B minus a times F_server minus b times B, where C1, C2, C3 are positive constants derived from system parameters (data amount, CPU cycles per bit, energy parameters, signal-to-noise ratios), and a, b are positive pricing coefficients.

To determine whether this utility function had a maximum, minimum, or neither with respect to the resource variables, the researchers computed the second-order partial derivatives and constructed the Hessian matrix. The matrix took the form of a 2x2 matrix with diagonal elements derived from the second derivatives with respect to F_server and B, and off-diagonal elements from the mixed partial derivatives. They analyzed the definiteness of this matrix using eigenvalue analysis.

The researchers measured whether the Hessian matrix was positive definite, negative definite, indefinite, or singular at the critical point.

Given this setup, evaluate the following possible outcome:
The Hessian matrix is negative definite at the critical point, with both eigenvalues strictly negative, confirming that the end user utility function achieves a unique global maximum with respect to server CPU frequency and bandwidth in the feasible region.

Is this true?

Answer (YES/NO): NO